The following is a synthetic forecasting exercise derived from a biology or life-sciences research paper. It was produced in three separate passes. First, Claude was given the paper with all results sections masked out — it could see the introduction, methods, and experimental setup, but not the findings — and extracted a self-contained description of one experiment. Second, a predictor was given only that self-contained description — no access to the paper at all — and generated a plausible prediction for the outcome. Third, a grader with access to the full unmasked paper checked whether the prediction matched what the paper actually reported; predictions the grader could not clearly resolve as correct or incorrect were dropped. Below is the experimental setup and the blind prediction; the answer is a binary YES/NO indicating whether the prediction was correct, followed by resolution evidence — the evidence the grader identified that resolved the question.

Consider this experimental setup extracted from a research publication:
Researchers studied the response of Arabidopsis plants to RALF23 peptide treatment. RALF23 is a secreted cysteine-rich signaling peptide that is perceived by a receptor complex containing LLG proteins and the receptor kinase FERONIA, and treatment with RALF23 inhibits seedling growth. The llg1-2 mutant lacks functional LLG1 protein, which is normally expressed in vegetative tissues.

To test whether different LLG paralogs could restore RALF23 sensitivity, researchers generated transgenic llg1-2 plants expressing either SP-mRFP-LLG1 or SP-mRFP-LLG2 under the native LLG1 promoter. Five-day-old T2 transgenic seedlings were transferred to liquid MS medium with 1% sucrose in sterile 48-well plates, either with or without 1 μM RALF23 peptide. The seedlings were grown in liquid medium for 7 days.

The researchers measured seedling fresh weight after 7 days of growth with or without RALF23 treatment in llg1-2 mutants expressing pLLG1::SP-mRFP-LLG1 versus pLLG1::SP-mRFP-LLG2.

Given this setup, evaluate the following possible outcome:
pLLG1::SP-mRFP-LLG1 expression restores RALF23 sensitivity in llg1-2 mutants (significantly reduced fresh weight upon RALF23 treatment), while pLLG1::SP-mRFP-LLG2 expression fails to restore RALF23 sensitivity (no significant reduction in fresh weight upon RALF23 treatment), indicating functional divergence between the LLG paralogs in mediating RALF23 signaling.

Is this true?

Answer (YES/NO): NO